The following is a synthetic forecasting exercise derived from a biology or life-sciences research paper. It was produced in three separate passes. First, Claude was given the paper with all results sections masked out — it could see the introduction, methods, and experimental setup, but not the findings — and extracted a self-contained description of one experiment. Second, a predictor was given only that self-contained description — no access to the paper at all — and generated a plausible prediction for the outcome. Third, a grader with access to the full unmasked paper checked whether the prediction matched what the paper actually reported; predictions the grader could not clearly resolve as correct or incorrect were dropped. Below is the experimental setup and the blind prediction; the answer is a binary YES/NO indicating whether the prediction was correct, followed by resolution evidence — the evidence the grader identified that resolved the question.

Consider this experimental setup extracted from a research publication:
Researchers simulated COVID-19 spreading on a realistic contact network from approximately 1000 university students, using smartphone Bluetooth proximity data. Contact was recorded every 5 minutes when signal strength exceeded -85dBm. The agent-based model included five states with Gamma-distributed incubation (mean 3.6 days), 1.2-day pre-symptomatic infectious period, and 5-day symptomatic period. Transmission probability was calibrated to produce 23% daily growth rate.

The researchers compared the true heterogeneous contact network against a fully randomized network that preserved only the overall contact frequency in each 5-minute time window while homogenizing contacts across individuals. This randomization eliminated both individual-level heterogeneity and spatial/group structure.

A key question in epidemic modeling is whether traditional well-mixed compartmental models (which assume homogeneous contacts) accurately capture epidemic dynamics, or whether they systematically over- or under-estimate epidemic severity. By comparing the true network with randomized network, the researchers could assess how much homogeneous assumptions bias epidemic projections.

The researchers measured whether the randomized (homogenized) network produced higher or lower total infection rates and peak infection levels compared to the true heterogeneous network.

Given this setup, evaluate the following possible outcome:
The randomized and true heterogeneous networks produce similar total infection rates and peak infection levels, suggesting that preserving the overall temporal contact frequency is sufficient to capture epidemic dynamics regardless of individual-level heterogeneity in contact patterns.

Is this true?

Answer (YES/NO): NO